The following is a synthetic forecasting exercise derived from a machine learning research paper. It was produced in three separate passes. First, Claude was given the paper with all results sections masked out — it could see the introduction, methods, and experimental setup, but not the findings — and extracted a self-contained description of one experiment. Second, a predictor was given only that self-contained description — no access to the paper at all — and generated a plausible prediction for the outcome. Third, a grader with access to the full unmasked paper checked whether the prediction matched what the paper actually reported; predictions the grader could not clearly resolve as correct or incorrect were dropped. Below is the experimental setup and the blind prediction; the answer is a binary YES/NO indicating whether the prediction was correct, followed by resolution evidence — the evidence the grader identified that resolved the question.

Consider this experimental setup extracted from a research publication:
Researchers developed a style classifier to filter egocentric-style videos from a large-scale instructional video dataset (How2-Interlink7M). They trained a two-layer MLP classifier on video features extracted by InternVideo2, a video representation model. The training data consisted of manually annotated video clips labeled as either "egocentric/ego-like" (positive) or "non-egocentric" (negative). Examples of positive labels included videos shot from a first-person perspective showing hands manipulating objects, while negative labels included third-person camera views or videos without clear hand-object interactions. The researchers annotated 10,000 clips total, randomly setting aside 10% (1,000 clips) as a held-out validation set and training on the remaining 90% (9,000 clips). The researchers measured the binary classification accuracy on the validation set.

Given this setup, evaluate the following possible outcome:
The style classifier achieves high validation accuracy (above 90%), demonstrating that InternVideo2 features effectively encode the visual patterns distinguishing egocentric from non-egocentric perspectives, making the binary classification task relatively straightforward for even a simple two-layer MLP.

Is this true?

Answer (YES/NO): NO